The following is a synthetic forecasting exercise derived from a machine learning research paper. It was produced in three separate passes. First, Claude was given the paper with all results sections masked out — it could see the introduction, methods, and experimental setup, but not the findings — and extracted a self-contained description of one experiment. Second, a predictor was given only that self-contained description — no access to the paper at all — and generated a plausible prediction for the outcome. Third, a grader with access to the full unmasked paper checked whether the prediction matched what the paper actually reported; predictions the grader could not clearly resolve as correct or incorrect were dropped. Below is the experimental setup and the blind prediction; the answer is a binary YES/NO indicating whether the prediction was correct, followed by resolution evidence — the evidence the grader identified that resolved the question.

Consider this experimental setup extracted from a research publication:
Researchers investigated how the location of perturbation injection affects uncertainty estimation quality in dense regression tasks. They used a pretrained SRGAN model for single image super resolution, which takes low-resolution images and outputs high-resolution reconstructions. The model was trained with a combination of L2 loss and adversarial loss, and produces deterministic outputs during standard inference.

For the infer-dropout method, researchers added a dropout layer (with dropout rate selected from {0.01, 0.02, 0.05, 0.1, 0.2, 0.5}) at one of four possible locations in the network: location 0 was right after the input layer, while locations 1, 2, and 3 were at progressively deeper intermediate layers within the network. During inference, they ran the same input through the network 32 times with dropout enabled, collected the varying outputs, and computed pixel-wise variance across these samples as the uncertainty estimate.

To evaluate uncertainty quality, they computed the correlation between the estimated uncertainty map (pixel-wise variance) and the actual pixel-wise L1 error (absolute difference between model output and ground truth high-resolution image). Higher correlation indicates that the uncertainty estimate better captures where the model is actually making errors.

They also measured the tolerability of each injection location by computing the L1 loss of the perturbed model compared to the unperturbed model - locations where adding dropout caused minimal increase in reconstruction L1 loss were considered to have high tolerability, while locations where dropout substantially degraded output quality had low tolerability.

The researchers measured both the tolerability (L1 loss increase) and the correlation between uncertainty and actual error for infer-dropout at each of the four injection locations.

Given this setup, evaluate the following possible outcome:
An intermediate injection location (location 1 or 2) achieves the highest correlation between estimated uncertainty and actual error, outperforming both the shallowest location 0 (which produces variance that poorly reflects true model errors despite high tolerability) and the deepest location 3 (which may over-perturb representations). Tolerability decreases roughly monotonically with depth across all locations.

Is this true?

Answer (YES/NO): NO